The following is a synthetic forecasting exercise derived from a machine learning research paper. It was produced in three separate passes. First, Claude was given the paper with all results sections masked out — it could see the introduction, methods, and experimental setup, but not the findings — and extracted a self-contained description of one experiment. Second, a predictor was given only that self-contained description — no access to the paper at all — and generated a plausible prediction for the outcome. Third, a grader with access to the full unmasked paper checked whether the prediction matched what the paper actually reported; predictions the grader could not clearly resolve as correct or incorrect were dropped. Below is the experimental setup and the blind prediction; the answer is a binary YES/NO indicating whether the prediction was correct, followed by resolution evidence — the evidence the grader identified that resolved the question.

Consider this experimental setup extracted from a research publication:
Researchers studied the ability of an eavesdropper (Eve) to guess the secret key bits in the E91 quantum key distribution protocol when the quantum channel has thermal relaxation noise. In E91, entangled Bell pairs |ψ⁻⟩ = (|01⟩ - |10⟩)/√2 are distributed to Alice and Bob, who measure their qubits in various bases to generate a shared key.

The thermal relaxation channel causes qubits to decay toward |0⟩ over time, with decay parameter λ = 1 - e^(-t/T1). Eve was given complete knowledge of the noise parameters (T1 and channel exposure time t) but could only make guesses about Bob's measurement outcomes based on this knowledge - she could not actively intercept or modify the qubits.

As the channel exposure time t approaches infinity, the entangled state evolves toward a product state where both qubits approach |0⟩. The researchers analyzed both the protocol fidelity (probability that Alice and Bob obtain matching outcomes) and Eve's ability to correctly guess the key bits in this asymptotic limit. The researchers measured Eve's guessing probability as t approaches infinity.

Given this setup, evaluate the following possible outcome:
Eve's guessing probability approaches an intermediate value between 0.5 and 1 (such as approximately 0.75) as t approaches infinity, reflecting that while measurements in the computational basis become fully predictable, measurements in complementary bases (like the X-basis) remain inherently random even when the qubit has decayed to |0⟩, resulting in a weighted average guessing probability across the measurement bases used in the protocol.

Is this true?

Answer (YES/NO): NO